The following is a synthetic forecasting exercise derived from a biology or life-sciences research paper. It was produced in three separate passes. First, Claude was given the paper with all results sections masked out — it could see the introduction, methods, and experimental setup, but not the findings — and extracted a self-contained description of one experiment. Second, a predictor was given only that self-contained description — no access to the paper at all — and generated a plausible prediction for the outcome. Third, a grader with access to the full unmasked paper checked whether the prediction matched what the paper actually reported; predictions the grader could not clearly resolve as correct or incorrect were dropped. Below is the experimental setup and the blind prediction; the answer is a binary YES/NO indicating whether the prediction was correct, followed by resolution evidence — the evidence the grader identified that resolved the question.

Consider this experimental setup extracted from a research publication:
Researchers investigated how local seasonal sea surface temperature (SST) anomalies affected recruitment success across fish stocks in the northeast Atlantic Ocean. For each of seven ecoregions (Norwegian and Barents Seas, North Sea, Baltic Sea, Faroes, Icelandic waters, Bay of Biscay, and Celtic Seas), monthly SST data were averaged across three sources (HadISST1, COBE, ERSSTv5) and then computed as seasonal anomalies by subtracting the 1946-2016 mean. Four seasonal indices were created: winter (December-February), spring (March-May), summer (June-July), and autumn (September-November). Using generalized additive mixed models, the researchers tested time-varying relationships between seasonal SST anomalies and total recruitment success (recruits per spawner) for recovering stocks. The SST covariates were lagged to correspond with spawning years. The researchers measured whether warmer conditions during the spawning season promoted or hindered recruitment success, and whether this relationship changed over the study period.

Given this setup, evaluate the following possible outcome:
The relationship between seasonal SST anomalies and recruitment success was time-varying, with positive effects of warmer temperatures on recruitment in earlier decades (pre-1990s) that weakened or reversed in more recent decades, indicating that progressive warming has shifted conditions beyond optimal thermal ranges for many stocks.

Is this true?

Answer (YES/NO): YES